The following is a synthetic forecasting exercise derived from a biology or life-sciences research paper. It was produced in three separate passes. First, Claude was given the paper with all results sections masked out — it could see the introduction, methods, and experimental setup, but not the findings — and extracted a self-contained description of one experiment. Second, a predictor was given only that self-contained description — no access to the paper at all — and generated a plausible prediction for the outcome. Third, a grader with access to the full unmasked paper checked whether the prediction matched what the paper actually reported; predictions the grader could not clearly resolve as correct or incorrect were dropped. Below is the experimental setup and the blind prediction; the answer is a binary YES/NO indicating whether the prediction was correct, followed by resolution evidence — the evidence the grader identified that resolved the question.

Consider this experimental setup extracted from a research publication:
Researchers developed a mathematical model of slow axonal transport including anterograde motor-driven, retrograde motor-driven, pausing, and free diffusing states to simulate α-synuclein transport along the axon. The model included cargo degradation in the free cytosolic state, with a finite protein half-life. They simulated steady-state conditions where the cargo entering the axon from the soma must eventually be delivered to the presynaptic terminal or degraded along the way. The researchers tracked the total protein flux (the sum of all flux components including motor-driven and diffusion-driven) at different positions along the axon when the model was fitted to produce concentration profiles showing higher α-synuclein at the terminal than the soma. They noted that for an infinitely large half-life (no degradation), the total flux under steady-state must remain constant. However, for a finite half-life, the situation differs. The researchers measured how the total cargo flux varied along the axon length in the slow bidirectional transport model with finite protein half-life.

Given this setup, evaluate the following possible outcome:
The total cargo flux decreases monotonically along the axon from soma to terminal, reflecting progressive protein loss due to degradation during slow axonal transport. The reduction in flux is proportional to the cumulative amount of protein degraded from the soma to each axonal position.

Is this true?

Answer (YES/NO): NO